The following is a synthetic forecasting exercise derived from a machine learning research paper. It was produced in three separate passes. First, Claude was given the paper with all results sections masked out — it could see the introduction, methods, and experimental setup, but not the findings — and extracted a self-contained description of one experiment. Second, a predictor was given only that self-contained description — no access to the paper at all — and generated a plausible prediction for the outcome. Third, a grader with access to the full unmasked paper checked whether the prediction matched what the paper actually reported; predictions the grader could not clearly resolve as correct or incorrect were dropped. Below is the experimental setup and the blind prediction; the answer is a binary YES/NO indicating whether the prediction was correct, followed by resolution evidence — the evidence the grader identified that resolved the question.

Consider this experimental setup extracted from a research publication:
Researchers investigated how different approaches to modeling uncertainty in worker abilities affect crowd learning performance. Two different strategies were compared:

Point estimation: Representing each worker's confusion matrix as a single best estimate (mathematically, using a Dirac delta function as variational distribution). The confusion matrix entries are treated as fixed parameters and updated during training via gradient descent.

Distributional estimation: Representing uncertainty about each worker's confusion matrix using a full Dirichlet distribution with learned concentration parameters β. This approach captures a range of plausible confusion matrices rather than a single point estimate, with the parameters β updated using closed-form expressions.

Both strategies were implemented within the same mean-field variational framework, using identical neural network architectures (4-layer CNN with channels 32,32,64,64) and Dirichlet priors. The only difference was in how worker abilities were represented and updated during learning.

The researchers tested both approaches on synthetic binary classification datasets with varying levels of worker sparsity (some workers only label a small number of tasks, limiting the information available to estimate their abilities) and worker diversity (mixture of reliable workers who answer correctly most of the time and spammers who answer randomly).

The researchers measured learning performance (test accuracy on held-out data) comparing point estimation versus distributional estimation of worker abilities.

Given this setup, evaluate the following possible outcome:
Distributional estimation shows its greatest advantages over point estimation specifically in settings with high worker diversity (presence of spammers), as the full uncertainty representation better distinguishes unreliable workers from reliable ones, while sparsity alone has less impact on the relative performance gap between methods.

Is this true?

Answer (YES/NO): NO